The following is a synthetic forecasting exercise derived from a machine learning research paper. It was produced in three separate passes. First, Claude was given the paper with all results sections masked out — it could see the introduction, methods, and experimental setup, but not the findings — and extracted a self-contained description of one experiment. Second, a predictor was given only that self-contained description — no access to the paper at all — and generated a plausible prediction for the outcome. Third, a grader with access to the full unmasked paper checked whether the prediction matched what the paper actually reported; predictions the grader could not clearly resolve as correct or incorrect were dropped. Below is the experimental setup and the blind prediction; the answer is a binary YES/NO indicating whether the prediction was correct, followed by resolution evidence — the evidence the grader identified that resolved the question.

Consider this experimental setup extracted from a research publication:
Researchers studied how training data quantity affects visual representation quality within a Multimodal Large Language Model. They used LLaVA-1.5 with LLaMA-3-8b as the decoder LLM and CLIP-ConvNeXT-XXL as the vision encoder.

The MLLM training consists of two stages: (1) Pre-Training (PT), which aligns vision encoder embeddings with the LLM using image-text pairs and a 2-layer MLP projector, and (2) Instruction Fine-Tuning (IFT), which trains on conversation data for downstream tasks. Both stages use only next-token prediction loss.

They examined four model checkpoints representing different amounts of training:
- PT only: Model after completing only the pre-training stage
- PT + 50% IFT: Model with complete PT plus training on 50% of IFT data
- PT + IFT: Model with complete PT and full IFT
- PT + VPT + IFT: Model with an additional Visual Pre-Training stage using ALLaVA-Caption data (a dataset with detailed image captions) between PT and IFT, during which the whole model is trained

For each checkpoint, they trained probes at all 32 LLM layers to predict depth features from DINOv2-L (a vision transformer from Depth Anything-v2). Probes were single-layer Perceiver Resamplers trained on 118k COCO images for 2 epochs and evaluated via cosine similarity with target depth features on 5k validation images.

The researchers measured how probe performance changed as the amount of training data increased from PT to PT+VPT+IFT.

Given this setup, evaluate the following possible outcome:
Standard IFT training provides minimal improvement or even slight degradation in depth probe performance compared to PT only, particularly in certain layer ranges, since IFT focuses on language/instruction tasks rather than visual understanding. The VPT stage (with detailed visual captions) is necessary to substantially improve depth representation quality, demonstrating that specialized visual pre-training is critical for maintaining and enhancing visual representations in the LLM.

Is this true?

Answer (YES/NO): NO